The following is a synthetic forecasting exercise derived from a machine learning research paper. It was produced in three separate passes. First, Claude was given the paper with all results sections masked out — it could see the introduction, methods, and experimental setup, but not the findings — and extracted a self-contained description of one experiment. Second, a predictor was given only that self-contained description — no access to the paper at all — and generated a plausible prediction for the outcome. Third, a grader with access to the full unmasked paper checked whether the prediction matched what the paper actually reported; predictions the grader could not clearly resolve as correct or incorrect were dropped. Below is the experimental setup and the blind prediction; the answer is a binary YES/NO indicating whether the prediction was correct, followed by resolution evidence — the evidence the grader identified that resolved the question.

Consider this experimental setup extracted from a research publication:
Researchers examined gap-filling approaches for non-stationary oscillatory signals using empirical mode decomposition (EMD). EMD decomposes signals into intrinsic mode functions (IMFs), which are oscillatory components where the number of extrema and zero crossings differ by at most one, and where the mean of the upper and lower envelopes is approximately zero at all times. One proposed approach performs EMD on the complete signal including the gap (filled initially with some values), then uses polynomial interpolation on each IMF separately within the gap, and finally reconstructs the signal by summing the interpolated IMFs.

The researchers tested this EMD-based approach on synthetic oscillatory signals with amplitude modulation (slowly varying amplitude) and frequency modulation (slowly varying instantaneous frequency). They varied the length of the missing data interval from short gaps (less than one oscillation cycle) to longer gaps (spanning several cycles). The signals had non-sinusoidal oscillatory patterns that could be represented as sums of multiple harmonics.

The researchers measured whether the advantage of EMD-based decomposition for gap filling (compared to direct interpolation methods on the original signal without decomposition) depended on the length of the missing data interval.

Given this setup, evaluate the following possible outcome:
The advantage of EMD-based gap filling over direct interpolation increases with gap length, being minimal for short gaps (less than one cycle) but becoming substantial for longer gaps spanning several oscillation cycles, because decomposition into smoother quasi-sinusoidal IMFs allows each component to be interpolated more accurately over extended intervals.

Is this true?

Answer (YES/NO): NO